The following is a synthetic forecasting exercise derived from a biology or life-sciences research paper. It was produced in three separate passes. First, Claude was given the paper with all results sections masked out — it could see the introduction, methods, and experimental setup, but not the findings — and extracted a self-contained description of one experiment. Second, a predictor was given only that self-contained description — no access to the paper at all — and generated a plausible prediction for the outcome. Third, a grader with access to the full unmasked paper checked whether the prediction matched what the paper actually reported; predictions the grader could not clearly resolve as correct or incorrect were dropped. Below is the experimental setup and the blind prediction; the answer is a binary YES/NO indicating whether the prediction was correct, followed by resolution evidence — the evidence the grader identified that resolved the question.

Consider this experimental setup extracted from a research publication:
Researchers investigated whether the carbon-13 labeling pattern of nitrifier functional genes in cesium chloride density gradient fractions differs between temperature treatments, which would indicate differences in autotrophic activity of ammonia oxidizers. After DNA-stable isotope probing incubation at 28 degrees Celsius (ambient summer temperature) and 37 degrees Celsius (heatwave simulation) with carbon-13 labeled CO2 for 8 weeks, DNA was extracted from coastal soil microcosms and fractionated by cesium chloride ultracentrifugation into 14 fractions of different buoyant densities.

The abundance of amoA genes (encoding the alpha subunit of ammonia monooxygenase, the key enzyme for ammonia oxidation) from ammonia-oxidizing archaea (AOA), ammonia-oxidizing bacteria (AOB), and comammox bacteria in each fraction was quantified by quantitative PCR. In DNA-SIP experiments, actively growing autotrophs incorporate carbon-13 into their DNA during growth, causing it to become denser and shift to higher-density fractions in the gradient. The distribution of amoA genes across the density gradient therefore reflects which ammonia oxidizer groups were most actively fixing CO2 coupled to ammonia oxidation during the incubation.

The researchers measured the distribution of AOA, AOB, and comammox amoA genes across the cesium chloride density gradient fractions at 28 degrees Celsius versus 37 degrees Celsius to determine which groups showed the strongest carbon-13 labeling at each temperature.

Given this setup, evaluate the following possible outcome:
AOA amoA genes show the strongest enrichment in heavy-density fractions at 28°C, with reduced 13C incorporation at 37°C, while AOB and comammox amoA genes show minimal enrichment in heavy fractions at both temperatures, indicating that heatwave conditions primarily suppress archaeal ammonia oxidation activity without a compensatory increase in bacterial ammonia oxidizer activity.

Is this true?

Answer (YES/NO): NO